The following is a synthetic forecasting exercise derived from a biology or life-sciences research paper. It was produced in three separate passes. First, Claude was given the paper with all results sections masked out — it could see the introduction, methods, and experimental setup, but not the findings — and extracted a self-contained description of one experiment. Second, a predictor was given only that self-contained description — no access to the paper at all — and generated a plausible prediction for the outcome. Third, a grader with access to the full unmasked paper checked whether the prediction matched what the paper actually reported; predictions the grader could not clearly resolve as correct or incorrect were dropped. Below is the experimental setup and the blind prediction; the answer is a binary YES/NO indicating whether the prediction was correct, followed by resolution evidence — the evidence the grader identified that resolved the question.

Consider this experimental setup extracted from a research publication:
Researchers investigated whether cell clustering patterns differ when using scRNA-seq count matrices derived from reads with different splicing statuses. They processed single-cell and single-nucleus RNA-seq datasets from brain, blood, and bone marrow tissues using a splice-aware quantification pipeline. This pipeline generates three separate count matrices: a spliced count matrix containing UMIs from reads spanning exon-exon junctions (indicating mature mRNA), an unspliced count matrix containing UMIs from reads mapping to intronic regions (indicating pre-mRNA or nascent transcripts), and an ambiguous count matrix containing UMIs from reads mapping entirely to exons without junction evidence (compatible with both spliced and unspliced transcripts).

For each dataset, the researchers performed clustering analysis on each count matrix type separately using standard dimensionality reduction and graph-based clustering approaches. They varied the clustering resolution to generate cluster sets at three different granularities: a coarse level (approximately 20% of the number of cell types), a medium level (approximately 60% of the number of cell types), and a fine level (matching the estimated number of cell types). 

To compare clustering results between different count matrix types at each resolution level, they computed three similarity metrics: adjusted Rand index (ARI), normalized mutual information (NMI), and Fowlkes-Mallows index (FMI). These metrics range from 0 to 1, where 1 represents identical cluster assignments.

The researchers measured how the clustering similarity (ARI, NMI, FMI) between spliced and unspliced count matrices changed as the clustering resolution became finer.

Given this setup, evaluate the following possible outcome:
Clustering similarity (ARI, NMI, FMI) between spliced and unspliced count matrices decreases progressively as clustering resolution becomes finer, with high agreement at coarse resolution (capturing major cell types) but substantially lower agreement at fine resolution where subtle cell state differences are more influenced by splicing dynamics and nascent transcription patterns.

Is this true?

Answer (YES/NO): YES